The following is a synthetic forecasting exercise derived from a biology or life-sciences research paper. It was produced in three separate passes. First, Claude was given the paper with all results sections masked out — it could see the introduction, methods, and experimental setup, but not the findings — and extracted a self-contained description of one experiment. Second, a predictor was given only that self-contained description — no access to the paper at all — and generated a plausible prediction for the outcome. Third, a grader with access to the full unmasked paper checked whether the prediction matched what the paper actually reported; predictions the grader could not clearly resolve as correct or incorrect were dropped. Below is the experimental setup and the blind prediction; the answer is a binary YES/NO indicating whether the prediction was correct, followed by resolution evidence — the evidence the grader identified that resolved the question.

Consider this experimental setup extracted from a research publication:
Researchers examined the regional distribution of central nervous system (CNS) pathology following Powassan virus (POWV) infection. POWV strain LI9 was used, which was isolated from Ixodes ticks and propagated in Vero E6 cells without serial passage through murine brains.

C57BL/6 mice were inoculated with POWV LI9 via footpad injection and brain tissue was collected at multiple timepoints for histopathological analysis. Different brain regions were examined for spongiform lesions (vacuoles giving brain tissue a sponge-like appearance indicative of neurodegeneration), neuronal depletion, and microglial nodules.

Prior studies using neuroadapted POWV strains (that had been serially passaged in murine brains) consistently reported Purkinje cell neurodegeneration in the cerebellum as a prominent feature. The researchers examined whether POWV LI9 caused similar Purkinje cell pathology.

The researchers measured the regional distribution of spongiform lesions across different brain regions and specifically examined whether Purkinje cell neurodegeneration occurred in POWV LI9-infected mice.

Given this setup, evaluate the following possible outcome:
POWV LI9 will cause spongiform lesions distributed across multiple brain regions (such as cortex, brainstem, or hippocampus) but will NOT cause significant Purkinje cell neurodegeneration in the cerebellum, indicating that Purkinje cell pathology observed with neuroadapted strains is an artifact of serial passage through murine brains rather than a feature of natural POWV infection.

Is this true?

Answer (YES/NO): YES